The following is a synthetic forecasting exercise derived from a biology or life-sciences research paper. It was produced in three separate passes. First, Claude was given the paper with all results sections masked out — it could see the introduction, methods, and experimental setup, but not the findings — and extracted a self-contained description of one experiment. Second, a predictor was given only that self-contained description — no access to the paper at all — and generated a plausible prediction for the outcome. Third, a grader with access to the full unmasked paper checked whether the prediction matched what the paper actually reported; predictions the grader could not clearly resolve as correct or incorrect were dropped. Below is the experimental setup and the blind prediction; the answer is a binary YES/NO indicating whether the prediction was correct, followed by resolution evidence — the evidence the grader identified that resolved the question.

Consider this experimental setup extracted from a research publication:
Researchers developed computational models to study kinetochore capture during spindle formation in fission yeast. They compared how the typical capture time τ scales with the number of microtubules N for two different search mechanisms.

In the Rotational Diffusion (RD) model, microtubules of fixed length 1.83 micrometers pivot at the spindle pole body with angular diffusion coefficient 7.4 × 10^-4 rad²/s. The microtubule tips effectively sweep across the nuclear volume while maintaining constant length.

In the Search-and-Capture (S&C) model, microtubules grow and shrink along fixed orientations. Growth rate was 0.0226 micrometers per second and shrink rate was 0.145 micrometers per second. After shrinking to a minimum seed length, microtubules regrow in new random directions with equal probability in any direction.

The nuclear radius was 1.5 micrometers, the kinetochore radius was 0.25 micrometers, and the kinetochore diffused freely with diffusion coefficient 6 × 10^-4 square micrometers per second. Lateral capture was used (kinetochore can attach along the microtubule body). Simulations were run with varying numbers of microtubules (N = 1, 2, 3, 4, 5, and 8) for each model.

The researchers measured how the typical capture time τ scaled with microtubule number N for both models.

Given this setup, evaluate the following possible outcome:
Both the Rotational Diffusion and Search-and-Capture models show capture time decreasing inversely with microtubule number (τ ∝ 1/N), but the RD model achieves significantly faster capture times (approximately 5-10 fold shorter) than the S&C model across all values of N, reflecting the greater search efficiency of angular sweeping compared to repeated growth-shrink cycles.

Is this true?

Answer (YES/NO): NO